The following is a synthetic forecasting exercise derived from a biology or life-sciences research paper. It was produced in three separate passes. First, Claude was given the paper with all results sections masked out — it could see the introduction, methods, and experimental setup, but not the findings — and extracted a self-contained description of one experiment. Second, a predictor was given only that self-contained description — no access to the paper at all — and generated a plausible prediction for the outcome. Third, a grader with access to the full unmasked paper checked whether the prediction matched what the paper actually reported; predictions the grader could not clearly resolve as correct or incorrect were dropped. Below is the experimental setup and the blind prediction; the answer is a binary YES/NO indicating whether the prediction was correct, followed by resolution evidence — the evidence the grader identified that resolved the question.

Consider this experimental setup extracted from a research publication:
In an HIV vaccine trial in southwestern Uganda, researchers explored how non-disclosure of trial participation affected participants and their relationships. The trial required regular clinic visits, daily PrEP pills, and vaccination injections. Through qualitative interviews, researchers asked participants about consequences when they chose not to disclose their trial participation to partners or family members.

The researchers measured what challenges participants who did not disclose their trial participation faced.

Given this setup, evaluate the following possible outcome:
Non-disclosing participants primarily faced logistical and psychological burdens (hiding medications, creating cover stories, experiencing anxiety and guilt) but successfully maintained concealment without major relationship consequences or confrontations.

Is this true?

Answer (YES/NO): NO